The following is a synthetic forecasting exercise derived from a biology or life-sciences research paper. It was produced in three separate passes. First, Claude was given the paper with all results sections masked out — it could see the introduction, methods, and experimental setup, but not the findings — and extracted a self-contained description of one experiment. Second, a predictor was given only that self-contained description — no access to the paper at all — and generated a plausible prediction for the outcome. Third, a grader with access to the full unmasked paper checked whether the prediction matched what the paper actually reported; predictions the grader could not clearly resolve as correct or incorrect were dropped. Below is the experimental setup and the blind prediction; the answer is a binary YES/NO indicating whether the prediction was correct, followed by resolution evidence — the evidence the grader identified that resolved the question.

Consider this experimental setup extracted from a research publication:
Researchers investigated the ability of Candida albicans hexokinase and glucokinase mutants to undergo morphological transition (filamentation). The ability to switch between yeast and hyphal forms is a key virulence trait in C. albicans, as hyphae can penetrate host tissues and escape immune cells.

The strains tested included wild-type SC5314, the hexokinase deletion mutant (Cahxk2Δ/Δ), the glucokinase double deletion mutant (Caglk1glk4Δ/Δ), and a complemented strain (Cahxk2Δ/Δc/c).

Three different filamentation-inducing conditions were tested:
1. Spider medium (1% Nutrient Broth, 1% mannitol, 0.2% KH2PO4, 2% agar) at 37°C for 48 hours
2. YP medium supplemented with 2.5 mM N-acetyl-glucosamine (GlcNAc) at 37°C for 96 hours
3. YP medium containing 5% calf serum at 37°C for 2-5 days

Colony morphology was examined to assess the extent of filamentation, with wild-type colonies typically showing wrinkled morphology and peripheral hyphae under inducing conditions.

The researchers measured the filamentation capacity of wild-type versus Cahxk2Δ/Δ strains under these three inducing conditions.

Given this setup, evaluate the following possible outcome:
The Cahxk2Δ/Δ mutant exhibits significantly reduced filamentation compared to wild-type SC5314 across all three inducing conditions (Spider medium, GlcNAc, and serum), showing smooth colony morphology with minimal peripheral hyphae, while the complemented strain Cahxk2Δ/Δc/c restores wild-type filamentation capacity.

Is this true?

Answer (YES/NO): NO